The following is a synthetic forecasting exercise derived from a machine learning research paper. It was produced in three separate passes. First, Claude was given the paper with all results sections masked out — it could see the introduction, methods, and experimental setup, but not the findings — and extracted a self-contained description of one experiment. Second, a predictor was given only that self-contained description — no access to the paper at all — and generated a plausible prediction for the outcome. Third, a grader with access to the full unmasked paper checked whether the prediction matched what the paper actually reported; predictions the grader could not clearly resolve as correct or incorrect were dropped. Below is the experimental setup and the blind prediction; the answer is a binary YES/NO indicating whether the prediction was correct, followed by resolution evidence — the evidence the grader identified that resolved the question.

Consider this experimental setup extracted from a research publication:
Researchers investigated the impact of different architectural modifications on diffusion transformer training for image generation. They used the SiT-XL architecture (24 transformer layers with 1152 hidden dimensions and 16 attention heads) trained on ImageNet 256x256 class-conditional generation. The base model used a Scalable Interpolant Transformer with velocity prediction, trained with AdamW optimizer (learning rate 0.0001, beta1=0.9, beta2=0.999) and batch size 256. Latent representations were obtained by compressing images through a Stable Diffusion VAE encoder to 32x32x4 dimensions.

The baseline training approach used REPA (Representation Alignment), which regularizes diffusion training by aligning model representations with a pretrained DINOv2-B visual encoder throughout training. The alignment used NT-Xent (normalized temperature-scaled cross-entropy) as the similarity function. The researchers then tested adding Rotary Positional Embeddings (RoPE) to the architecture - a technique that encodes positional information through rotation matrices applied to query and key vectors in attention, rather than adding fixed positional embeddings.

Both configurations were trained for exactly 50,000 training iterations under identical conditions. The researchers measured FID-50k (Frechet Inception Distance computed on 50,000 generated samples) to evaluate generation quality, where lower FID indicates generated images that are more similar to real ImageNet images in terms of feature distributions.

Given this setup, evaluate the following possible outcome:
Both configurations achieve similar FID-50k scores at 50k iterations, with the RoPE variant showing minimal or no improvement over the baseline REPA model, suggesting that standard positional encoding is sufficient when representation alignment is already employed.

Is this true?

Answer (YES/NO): NO